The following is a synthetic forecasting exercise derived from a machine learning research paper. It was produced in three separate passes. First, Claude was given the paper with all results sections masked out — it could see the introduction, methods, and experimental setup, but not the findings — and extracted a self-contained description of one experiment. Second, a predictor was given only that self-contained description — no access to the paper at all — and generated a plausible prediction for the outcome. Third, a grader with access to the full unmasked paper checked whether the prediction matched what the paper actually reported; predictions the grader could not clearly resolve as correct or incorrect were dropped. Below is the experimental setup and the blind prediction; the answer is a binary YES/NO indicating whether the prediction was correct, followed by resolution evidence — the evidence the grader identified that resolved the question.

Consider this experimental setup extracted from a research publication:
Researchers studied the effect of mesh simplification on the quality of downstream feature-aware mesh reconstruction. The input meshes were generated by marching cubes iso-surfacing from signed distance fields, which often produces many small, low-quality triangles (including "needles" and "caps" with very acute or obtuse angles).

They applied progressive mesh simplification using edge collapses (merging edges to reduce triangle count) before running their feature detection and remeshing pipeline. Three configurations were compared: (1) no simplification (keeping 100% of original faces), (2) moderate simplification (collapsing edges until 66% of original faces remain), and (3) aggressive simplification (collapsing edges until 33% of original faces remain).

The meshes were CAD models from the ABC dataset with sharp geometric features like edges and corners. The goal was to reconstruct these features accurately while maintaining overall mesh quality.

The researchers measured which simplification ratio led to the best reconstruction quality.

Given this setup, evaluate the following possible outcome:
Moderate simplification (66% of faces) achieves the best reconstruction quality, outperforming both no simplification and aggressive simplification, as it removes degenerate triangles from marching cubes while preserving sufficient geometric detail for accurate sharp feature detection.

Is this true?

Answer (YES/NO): NO